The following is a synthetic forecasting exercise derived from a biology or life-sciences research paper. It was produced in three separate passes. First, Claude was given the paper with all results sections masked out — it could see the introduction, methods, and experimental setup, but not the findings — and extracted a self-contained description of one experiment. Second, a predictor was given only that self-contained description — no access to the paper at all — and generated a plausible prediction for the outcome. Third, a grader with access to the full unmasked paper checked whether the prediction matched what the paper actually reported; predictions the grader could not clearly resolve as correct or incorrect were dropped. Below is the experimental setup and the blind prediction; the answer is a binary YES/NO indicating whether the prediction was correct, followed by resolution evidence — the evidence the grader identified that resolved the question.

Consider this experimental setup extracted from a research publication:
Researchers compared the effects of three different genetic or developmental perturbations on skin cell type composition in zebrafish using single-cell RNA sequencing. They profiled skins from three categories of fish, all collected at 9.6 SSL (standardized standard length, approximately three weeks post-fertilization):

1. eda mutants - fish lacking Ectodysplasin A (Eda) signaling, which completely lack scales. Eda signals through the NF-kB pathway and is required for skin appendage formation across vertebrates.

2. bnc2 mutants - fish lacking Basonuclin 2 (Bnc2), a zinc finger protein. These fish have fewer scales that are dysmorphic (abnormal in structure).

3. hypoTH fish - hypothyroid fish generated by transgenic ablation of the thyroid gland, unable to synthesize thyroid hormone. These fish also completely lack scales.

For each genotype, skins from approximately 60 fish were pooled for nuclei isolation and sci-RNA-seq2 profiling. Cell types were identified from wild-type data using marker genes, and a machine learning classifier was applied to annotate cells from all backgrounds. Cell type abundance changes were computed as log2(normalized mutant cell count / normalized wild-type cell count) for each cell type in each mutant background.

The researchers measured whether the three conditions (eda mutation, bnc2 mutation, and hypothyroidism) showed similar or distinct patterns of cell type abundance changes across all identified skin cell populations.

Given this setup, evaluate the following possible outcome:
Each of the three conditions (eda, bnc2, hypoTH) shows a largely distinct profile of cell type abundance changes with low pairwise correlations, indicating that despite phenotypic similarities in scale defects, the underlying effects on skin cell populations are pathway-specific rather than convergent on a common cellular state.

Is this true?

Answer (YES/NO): NO